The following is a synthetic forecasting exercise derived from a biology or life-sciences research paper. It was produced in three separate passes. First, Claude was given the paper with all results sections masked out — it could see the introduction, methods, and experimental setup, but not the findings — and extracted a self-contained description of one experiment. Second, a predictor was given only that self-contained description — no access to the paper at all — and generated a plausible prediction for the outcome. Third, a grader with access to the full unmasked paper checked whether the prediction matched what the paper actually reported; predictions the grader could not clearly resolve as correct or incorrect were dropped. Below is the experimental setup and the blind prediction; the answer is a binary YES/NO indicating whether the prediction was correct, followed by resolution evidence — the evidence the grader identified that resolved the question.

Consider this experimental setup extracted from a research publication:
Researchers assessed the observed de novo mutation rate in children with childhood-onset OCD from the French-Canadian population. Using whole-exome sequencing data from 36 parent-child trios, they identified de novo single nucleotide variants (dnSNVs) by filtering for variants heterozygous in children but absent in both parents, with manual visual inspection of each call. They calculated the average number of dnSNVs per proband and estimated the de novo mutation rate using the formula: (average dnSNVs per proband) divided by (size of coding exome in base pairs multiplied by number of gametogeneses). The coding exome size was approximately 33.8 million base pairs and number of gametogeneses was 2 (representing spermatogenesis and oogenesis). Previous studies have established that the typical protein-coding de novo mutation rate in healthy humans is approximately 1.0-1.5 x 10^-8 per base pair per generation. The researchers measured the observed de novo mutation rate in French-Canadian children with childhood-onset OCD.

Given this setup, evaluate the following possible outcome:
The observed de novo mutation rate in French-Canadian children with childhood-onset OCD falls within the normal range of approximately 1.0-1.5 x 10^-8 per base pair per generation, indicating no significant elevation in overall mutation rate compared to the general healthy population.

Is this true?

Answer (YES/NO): YES